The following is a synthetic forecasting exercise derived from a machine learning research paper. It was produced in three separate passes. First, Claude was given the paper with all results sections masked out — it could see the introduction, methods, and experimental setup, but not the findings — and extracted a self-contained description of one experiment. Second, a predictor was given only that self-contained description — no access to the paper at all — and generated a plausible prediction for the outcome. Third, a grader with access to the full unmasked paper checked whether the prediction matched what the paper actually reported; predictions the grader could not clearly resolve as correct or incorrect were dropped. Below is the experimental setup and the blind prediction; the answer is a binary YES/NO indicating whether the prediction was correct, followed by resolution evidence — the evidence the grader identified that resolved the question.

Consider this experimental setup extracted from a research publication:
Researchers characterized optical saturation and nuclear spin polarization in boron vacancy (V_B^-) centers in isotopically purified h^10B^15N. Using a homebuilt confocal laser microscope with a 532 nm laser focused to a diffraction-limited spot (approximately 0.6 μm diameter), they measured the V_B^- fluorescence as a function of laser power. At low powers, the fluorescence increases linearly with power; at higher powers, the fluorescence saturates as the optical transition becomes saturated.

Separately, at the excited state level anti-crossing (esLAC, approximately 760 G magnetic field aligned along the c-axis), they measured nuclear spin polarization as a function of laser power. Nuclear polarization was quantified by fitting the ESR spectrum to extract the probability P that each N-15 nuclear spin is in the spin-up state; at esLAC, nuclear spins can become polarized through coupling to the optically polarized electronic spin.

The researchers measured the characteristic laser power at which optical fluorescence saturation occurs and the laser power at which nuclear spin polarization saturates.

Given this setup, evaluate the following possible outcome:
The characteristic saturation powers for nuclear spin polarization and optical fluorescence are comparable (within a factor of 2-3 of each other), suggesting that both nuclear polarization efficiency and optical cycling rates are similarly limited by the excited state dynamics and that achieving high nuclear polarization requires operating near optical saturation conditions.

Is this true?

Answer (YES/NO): YES